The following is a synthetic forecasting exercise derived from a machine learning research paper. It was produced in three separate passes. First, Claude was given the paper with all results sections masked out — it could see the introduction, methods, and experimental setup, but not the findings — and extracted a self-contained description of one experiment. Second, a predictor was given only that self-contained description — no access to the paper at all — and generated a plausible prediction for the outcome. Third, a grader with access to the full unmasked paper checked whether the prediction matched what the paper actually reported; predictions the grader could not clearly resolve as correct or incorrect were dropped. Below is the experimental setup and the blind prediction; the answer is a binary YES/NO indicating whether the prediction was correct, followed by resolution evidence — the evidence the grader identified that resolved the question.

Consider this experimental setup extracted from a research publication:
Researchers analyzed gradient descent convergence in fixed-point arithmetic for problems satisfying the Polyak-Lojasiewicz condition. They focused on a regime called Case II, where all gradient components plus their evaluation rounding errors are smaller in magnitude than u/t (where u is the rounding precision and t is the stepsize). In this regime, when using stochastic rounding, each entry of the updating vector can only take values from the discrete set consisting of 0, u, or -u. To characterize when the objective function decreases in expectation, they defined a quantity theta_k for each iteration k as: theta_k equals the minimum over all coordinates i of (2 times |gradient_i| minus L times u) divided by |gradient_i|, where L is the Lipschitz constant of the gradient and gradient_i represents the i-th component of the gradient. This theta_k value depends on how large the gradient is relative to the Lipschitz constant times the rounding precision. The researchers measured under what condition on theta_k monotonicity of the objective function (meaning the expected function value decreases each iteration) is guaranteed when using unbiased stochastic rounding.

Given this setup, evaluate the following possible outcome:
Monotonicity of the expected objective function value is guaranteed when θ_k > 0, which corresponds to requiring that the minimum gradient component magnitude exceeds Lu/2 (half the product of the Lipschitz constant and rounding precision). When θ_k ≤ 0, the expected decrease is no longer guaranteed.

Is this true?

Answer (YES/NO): NO